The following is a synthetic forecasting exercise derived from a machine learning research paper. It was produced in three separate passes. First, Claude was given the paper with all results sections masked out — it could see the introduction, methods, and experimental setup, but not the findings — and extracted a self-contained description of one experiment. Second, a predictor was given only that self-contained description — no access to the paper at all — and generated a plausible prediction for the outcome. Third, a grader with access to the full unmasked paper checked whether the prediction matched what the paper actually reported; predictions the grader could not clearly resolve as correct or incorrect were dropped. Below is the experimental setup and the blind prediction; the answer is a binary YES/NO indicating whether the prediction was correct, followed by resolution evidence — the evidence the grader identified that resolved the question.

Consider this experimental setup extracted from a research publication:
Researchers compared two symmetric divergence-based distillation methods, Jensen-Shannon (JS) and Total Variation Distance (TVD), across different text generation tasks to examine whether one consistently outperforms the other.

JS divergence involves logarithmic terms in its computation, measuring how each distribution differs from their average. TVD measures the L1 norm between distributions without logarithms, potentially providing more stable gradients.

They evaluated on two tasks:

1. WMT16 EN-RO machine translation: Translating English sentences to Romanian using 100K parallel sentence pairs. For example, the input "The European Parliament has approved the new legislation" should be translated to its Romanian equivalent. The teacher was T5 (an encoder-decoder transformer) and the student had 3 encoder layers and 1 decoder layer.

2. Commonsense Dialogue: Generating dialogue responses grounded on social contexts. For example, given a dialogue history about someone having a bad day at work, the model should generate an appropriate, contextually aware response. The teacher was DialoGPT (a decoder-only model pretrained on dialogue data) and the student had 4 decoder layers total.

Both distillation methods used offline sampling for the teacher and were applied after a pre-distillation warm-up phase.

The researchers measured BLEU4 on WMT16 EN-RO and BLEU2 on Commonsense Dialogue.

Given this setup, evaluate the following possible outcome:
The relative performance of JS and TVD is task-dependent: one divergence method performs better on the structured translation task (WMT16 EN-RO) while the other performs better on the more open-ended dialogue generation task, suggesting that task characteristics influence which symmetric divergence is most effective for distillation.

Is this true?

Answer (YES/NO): NO